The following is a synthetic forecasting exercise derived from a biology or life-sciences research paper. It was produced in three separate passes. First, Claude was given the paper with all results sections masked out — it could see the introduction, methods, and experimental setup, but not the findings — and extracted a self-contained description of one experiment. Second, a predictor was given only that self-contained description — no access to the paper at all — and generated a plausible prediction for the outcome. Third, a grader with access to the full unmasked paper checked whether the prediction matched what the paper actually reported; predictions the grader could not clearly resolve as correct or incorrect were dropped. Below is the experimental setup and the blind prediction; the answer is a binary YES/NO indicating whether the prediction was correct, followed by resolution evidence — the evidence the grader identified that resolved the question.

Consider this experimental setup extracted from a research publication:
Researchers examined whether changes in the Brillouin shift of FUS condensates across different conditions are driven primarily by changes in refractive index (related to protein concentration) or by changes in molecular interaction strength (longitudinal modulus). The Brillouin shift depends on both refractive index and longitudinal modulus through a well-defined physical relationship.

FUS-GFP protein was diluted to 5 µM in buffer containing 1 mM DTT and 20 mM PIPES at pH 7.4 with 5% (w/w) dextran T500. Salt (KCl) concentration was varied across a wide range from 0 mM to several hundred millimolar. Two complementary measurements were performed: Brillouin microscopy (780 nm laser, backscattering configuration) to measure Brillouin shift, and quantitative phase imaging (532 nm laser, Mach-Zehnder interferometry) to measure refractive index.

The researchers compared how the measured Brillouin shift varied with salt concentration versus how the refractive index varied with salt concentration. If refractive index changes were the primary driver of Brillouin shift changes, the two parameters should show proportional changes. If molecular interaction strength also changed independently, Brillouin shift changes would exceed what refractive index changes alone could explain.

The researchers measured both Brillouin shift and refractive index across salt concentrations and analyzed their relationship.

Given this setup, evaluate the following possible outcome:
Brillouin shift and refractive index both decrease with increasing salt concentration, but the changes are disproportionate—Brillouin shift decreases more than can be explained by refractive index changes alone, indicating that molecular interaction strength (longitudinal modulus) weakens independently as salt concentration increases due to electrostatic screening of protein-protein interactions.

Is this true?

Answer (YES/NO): NO